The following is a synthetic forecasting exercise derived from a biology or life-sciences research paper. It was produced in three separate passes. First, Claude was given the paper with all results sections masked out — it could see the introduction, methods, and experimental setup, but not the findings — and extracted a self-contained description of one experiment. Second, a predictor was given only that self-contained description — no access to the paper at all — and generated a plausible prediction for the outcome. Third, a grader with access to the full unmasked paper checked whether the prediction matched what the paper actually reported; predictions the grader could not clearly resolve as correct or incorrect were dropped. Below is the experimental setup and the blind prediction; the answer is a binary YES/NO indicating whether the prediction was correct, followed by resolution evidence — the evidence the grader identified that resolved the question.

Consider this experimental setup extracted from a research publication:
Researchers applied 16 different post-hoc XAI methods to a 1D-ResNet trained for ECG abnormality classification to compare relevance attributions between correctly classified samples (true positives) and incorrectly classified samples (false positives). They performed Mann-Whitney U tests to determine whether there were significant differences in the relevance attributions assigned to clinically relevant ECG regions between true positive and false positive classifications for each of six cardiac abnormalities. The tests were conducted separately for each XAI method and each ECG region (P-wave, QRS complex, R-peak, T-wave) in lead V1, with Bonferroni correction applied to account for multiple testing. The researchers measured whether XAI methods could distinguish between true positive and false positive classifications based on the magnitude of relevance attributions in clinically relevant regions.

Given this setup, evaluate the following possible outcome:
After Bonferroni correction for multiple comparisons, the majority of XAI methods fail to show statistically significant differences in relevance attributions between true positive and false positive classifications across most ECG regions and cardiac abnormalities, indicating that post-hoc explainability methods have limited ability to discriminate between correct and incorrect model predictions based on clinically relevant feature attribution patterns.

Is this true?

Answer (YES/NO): NO